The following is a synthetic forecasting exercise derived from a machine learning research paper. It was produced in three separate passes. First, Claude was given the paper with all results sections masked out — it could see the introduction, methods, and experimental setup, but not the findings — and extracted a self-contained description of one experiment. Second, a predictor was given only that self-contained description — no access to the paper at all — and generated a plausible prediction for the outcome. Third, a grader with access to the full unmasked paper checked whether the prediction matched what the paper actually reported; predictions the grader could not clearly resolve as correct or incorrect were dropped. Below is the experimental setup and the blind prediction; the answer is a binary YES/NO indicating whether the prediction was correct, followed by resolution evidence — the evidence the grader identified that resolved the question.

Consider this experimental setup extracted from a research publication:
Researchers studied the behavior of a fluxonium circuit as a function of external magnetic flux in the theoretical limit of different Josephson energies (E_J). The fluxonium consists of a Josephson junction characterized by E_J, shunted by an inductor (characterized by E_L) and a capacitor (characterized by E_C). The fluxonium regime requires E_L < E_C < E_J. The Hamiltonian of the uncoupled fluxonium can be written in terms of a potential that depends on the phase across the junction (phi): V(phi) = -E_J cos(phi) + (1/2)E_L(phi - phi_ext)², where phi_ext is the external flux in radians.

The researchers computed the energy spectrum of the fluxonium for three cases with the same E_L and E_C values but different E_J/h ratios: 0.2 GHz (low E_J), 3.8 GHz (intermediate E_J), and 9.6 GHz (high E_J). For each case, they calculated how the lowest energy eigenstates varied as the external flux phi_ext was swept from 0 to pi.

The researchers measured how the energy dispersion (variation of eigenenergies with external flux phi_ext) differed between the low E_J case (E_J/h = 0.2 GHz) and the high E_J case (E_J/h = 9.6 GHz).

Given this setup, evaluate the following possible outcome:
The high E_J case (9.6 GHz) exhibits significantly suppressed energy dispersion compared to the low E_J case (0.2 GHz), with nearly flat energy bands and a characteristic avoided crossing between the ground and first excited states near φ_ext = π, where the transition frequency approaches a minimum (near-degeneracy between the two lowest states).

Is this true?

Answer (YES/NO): NO